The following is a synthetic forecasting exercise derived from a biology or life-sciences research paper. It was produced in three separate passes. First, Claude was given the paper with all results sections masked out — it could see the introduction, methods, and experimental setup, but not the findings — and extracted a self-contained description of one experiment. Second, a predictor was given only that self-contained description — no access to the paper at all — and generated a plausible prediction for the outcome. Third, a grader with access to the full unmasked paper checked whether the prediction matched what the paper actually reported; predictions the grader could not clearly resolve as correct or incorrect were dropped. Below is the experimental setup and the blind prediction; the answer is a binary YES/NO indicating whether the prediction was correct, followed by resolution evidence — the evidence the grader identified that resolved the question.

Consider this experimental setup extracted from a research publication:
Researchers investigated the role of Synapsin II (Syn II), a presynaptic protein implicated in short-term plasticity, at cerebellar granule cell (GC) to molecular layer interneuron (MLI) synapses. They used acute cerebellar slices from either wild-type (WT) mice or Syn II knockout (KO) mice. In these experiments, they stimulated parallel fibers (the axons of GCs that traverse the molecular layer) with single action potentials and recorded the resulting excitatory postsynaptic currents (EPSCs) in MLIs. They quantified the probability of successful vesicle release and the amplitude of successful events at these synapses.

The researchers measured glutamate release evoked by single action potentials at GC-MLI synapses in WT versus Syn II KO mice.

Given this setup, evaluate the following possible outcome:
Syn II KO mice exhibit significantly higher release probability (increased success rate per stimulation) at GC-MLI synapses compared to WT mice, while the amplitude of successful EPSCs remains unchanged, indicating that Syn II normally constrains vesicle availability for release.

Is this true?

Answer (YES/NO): NO